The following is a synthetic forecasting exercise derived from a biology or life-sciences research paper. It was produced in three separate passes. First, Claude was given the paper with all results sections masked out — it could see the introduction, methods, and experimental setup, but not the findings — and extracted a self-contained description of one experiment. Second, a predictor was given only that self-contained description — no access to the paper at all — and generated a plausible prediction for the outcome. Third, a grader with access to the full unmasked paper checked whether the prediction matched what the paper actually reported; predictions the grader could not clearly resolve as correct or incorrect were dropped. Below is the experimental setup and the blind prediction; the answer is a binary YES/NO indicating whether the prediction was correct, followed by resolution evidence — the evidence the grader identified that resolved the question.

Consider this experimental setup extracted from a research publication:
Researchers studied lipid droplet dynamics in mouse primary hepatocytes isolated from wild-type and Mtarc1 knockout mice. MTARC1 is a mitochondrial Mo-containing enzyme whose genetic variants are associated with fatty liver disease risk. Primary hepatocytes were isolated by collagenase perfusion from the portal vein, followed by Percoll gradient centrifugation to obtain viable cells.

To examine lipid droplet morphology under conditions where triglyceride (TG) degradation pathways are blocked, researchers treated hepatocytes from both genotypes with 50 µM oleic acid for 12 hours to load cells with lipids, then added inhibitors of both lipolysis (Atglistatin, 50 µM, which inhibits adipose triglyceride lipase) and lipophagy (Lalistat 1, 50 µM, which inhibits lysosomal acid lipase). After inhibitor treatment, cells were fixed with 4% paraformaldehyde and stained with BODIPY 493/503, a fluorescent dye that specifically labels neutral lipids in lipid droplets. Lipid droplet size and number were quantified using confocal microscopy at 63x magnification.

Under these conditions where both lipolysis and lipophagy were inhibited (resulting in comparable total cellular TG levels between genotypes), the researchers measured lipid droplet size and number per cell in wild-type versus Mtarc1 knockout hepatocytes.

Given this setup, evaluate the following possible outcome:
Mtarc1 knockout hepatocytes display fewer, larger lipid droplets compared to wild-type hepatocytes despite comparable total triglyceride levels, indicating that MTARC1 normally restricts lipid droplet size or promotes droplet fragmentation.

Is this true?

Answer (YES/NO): NO